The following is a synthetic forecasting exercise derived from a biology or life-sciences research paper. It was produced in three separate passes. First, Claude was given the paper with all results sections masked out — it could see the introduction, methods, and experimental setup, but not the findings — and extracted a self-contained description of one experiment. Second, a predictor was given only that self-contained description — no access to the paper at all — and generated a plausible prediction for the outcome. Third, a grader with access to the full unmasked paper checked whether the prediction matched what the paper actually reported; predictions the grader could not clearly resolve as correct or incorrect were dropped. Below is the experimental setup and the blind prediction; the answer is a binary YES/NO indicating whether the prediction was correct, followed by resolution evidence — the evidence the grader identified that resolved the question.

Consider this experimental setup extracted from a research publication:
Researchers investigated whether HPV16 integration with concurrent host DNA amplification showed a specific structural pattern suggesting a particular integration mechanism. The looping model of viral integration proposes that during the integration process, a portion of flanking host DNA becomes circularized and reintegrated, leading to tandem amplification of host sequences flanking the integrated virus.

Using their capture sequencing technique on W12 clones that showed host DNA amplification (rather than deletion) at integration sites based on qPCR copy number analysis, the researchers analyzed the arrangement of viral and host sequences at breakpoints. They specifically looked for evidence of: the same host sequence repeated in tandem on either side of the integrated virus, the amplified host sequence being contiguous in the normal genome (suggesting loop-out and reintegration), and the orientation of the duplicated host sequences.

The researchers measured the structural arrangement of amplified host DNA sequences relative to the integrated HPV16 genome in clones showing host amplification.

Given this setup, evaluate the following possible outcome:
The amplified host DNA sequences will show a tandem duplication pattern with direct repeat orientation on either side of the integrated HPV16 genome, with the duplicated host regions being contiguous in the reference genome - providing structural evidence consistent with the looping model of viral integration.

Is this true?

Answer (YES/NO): NO